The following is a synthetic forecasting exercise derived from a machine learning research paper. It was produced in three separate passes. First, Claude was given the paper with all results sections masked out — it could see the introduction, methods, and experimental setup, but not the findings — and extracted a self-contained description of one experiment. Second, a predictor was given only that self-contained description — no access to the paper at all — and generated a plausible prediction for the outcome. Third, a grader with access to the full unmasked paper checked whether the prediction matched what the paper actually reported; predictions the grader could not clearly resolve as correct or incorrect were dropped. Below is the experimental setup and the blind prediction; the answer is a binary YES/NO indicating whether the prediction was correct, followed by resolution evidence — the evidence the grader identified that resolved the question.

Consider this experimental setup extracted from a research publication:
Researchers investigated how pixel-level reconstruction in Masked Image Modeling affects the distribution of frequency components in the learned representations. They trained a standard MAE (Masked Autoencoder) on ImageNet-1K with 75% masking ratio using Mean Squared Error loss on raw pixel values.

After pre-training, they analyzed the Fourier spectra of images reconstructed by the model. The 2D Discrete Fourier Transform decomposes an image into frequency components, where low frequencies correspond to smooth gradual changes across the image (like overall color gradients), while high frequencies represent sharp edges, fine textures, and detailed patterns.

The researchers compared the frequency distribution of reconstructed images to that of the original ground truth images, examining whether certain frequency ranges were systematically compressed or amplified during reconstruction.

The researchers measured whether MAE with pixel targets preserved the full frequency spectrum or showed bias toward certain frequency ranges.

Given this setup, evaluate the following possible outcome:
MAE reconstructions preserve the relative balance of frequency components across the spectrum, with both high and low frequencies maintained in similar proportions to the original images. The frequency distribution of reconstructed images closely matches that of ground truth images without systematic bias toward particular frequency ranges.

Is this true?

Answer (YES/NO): NO